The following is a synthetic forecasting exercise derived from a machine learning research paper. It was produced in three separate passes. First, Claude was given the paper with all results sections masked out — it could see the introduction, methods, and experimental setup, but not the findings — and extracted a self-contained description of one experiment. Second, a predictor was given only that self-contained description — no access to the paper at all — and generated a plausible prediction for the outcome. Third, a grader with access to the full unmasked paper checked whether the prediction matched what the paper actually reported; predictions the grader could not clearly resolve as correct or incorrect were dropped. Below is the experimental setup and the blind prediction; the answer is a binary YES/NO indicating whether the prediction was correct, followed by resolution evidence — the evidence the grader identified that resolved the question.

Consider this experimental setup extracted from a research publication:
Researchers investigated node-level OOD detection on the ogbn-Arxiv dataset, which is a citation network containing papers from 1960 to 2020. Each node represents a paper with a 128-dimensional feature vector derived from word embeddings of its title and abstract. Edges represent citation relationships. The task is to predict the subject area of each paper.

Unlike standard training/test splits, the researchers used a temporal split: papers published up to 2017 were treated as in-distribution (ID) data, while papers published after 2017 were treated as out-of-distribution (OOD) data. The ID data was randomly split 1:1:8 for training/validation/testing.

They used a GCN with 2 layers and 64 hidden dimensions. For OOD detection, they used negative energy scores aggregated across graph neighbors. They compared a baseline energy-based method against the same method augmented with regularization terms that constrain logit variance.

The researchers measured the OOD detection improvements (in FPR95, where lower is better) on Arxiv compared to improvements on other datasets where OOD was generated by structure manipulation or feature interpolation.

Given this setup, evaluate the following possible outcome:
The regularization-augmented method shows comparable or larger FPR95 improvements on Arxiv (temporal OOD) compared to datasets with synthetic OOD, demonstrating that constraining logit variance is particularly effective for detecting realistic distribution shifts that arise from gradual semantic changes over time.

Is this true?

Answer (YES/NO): NO